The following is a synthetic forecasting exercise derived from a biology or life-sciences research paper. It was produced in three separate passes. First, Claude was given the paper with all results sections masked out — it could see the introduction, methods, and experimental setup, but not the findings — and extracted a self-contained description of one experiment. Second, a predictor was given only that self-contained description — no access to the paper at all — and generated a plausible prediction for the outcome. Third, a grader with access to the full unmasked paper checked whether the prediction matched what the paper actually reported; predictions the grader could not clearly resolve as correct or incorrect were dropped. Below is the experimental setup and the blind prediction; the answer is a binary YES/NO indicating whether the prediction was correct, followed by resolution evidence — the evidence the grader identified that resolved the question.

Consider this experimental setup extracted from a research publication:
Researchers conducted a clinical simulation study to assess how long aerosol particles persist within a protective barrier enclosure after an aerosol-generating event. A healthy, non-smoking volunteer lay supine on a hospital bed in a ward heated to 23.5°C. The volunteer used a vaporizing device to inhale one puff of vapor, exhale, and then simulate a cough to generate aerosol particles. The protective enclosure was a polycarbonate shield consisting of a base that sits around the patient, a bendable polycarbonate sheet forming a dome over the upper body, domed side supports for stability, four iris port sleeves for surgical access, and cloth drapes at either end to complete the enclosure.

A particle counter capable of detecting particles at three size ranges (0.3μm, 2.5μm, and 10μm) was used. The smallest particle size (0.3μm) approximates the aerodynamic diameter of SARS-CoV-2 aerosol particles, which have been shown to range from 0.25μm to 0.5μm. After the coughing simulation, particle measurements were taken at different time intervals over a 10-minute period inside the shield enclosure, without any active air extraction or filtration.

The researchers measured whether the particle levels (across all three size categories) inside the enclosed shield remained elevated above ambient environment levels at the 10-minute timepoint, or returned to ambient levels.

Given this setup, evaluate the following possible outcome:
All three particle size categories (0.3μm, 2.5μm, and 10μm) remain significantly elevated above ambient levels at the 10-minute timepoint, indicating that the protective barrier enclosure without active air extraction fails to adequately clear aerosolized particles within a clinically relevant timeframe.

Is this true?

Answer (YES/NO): NO